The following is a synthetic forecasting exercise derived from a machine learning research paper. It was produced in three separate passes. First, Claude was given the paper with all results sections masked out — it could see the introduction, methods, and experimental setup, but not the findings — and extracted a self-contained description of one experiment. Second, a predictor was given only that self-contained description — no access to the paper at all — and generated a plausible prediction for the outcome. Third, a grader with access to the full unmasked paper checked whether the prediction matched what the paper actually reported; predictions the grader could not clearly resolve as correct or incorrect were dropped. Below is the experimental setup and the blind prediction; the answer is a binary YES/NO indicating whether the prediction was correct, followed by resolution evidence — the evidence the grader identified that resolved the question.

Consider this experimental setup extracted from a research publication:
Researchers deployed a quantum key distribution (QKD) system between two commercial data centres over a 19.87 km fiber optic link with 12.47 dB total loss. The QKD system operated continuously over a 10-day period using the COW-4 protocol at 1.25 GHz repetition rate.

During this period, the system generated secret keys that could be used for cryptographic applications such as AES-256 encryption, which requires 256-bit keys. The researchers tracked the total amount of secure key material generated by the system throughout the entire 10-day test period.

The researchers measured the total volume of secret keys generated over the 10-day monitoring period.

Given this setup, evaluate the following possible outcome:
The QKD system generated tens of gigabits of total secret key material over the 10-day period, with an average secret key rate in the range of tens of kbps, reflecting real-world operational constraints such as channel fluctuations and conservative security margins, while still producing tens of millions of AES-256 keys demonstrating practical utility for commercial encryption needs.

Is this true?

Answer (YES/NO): NO